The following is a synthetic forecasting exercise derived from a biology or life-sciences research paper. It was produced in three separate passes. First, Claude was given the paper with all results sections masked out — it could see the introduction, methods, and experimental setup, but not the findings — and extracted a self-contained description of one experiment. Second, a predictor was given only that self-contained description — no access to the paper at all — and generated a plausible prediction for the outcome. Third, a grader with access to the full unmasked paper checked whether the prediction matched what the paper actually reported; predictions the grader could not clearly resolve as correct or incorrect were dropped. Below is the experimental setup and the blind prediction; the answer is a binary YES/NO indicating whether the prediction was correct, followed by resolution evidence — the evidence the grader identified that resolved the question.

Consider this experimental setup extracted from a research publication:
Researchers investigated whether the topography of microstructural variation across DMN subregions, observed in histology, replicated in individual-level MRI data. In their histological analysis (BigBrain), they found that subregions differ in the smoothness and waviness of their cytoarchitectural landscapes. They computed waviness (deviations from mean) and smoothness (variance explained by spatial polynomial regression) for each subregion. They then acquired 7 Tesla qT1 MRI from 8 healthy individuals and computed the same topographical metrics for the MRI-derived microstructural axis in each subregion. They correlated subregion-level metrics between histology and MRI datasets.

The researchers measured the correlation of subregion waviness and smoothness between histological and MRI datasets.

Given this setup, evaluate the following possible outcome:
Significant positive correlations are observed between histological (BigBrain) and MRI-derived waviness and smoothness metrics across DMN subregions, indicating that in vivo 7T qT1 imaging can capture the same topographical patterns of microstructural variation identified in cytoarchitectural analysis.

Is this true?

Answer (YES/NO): NO